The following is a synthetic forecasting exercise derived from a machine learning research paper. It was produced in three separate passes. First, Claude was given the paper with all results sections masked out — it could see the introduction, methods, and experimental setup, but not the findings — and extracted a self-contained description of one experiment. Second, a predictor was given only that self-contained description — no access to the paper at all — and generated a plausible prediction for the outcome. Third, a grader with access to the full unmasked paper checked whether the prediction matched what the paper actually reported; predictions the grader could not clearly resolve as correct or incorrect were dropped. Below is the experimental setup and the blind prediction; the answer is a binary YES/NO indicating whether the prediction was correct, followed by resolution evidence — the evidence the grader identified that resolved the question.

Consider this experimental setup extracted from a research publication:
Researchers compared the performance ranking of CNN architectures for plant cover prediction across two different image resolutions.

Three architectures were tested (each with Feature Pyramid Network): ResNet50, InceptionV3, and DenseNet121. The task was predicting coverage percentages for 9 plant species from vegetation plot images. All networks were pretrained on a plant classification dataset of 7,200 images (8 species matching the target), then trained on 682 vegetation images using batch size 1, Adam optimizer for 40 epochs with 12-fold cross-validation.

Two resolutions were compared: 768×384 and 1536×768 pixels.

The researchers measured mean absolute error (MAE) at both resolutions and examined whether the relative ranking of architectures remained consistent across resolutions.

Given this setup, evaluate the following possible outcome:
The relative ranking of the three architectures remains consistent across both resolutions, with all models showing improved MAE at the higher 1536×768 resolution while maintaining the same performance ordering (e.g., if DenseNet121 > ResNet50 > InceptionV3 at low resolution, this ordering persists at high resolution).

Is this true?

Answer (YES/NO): YES